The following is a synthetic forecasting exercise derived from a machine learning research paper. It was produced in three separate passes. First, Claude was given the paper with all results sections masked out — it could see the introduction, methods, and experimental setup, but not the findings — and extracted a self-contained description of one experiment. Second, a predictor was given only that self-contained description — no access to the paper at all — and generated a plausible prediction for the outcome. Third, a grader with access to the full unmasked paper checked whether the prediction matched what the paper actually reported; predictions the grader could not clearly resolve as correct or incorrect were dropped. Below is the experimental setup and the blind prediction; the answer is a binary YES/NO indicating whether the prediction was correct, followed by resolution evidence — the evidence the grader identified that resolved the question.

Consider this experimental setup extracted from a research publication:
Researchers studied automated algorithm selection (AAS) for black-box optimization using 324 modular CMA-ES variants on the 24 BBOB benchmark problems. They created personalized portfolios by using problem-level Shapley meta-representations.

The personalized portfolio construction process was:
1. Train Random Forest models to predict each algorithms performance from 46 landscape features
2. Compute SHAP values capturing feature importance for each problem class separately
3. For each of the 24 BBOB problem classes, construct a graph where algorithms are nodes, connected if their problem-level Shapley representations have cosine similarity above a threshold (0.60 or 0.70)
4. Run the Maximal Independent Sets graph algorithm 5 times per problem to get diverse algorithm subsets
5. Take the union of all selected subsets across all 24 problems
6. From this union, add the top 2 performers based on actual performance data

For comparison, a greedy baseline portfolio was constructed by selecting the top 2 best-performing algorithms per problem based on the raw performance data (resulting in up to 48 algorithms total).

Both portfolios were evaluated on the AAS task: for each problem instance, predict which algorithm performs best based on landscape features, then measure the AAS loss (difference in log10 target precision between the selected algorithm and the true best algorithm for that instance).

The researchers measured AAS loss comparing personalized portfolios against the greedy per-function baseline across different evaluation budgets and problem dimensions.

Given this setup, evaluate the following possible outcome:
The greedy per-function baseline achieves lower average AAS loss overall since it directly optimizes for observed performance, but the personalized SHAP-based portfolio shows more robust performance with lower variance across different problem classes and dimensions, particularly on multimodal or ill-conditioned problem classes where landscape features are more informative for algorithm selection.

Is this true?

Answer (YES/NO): NO